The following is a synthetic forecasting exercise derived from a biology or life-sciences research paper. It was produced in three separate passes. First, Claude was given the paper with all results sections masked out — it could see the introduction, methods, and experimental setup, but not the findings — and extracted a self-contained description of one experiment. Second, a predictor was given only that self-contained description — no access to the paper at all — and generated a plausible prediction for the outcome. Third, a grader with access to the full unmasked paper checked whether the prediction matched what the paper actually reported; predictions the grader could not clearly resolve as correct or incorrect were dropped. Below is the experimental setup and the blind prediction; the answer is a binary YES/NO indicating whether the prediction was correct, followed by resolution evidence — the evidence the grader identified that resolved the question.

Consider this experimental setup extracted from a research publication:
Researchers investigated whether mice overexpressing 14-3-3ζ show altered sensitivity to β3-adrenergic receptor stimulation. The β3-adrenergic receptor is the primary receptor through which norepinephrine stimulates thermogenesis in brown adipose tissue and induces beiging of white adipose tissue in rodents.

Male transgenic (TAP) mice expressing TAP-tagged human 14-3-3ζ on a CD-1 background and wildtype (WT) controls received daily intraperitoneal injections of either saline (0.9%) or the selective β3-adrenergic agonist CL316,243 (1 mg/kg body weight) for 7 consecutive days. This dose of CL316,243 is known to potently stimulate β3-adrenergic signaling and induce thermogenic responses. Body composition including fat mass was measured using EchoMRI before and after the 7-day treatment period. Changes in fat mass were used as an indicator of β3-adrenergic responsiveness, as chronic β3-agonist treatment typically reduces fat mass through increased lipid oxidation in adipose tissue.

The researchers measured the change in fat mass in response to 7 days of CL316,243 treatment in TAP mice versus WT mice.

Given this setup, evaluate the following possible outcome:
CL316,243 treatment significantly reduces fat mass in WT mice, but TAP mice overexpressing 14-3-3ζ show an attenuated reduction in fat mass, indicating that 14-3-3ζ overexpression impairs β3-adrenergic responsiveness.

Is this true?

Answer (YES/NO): NO